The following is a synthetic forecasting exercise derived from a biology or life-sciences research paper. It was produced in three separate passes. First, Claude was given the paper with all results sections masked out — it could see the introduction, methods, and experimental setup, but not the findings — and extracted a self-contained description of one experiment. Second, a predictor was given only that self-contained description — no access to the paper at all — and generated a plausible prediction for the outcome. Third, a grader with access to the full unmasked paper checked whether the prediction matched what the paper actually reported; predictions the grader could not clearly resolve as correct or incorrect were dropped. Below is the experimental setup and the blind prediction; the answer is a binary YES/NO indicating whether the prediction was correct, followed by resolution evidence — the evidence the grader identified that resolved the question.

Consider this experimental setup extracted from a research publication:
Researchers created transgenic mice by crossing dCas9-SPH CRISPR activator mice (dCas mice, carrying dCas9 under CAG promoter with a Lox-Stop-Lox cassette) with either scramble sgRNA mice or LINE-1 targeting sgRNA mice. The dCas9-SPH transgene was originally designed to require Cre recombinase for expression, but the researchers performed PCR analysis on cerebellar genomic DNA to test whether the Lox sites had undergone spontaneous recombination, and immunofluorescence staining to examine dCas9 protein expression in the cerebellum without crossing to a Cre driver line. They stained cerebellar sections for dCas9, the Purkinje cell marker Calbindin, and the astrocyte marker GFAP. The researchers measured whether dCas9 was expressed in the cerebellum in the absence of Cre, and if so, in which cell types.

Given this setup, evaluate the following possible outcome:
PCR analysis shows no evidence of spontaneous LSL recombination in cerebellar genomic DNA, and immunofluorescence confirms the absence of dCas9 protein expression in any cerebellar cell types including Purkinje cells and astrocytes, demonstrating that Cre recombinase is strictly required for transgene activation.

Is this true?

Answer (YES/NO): NO